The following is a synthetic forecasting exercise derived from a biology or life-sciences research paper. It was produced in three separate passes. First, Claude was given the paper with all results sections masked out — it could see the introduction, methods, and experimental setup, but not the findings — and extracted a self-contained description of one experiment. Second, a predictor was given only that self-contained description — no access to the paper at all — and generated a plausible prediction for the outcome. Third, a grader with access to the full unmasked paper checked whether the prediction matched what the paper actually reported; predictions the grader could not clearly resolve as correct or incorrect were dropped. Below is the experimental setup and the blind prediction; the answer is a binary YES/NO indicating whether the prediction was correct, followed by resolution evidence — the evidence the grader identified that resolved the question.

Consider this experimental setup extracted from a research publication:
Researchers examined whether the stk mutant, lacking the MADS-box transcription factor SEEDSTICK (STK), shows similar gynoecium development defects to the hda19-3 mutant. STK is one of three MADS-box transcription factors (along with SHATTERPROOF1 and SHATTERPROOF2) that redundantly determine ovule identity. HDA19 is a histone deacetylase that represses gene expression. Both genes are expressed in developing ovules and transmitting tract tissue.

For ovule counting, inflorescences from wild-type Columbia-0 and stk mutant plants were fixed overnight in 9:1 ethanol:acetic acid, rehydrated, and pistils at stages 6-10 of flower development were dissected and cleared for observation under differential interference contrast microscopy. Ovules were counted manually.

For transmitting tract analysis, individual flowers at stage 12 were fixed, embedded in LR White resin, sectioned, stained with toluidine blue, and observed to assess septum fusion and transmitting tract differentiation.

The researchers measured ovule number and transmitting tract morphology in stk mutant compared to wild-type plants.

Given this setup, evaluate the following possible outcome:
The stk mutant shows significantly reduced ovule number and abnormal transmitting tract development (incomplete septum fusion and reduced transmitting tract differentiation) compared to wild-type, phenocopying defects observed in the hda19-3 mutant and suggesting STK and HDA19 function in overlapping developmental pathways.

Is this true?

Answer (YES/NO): NO